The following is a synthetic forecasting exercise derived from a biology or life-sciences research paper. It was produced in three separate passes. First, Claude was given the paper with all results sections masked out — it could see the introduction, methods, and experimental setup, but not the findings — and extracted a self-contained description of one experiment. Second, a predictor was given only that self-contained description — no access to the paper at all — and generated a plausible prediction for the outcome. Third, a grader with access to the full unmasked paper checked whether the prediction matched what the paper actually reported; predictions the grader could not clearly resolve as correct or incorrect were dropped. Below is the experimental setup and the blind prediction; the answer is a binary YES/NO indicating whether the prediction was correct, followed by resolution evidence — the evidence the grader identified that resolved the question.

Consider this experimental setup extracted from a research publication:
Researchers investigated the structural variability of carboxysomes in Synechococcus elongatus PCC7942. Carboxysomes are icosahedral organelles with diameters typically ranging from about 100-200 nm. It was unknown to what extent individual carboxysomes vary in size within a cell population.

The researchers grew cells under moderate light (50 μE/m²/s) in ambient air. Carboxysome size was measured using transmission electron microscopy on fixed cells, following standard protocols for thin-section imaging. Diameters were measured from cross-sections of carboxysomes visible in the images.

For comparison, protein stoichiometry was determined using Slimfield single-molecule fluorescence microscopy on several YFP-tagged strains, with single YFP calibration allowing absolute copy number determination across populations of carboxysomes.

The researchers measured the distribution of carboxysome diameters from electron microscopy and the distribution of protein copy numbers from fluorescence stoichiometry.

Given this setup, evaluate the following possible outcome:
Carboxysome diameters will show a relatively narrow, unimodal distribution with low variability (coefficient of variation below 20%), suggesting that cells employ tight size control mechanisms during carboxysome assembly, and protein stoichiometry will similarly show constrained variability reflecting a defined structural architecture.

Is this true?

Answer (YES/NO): NO